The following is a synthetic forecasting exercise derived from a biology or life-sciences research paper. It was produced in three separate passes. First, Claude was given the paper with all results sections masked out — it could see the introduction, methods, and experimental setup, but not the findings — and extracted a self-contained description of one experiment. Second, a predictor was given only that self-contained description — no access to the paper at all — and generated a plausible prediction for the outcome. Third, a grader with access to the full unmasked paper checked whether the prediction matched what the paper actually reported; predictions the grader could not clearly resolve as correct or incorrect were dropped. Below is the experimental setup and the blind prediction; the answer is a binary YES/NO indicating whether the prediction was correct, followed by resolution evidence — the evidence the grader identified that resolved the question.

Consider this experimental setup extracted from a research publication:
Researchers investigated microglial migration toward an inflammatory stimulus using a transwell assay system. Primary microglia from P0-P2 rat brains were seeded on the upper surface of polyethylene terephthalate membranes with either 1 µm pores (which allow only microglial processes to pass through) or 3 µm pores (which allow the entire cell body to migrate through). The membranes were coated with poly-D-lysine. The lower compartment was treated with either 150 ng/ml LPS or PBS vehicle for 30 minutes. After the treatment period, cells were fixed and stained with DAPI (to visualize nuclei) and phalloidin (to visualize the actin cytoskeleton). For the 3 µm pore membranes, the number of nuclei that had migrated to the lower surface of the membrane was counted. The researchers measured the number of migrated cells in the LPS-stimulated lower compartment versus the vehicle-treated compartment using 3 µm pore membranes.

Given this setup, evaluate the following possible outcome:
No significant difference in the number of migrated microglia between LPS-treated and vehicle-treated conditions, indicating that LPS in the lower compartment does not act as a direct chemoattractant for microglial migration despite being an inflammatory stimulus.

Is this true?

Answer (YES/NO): YES